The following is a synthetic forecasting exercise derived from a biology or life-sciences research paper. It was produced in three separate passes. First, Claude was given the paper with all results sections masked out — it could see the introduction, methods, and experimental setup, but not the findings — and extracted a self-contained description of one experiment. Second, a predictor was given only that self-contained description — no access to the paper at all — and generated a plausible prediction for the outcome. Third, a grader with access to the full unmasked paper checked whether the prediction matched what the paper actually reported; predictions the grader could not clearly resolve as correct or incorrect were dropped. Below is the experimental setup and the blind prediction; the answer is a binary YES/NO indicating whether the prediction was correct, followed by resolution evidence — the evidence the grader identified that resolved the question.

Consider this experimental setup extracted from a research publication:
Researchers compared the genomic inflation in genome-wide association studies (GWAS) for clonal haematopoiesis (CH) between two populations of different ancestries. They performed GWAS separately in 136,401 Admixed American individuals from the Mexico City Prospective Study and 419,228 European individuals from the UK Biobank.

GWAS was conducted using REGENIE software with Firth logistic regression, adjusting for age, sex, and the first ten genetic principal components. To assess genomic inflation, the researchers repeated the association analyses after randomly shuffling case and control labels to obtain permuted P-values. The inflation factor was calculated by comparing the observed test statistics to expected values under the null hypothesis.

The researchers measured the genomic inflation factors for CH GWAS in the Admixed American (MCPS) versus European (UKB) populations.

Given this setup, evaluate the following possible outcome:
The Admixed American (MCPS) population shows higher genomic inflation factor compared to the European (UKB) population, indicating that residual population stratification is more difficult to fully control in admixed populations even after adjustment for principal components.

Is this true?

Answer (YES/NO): NO